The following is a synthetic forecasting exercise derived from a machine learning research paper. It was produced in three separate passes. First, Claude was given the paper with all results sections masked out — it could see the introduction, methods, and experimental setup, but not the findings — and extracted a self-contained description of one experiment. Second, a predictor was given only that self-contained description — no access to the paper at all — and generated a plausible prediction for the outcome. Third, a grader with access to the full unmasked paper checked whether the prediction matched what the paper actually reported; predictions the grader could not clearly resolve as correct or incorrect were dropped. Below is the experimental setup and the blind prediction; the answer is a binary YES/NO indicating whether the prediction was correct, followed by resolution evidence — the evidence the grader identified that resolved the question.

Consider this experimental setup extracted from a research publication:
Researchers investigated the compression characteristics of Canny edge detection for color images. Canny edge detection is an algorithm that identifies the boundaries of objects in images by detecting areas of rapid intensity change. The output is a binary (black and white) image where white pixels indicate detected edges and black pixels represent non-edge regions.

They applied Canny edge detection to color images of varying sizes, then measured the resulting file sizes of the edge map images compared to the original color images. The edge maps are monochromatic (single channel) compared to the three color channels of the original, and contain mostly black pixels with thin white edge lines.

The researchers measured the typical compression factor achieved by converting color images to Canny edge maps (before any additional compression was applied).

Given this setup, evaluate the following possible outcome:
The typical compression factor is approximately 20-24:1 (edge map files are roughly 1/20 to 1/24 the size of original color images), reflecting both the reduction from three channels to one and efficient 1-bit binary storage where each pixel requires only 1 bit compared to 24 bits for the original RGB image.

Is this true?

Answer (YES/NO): NO